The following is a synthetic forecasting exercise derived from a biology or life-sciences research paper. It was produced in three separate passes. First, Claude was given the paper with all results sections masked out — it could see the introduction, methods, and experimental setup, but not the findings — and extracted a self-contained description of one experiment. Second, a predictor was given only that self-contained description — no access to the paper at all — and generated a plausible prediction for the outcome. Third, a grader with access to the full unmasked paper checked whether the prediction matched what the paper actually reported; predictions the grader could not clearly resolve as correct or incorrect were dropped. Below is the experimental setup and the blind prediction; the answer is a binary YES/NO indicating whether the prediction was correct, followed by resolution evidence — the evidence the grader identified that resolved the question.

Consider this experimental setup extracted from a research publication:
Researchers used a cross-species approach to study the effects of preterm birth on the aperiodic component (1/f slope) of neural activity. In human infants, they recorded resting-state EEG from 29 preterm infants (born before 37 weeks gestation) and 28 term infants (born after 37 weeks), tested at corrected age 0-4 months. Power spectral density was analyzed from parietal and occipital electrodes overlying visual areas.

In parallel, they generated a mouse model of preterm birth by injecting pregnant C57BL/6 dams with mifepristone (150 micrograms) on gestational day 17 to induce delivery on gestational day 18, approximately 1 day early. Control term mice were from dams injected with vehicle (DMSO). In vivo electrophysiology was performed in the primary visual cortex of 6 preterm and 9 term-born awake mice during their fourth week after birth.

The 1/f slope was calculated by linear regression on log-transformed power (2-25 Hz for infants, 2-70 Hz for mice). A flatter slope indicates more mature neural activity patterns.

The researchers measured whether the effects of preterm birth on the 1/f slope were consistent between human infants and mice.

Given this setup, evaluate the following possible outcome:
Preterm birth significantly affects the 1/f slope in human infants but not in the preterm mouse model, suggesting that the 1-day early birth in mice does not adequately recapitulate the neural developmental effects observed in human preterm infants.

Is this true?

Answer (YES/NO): NO